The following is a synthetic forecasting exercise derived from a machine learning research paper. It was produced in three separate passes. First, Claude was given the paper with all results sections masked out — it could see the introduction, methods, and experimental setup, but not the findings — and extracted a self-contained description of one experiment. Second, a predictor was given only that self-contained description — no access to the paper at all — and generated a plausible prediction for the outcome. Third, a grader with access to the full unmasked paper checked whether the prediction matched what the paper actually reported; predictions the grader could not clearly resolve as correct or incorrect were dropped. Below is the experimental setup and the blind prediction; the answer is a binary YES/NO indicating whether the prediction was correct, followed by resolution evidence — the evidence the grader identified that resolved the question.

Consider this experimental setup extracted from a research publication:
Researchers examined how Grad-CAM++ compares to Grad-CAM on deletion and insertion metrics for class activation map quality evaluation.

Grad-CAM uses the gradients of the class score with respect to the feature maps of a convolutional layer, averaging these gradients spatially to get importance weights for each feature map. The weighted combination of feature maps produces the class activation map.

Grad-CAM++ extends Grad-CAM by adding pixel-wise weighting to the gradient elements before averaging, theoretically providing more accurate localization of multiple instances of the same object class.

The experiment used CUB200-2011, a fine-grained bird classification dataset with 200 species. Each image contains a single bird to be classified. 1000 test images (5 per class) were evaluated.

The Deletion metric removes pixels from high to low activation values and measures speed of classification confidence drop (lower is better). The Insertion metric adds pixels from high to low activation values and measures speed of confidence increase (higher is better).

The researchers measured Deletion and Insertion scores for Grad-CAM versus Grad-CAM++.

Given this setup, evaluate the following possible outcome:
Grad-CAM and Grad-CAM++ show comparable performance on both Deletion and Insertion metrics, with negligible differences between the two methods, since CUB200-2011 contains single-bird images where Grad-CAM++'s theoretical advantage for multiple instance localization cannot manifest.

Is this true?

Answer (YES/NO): NO